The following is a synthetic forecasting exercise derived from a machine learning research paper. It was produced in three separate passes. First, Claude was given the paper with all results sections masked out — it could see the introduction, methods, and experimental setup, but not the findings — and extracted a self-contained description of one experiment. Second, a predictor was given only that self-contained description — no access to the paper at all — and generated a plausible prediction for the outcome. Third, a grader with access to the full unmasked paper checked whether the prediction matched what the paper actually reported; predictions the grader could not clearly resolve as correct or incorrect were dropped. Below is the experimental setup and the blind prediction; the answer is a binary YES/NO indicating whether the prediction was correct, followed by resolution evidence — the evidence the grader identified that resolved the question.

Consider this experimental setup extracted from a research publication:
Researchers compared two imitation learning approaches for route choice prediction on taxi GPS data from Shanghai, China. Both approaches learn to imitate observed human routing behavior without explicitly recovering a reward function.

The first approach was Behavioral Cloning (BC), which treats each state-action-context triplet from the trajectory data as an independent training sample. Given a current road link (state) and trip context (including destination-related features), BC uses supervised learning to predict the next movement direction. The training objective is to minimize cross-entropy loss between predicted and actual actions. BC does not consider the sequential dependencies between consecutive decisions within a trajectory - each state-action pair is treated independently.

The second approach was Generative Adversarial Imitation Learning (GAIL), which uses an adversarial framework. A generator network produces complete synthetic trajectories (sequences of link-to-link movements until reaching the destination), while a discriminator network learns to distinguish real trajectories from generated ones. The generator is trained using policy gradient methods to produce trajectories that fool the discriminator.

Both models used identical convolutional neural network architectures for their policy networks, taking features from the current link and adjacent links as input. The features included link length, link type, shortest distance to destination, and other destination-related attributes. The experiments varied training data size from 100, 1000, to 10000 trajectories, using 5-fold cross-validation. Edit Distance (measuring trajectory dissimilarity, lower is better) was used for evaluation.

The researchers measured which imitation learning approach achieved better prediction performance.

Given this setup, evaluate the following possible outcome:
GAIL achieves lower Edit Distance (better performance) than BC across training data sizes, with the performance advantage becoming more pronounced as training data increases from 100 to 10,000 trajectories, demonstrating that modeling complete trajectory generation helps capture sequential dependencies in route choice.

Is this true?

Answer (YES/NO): NO